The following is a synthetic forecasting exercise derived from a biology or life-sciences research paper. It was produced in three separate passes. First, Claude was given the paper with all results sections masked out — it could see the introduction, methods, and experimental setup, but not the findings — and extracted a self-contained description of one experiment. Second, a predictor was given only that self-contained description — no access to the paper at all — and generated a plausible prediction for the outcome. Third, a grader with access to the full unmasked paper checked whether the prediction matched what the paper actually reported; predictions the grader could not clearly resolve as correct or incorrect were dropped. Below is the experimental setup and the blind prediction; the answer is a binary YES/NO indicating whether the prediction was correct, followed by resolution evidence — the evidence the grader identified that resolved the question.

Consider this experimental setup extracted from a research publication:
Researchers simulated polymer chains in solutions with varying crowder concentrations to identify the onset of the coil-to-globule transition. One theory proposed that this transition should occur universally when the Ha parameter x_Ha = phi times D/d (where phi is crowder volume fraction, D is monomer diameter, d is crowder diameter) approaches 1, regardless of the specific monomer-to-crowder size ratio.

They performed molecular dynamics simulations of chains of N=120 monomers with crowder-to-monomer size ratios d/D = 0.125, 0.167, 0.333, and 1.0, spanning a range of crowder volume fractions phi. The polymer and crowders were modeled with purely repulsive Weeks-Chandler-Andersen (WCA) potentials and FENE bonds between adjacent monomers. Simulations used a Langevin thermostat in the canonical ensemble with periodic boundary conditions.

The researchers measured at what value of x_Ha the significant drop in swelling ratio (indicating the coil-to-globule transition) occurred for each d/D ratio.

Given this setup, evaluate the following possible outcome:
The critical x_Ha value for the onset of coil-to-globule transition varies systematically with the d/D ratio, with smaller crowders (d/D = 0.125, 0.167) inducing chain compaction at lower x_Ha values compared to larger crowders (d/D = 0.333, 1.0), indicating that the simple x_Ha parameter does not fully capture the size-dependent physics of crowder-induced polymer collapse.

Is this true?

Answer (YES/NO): NO